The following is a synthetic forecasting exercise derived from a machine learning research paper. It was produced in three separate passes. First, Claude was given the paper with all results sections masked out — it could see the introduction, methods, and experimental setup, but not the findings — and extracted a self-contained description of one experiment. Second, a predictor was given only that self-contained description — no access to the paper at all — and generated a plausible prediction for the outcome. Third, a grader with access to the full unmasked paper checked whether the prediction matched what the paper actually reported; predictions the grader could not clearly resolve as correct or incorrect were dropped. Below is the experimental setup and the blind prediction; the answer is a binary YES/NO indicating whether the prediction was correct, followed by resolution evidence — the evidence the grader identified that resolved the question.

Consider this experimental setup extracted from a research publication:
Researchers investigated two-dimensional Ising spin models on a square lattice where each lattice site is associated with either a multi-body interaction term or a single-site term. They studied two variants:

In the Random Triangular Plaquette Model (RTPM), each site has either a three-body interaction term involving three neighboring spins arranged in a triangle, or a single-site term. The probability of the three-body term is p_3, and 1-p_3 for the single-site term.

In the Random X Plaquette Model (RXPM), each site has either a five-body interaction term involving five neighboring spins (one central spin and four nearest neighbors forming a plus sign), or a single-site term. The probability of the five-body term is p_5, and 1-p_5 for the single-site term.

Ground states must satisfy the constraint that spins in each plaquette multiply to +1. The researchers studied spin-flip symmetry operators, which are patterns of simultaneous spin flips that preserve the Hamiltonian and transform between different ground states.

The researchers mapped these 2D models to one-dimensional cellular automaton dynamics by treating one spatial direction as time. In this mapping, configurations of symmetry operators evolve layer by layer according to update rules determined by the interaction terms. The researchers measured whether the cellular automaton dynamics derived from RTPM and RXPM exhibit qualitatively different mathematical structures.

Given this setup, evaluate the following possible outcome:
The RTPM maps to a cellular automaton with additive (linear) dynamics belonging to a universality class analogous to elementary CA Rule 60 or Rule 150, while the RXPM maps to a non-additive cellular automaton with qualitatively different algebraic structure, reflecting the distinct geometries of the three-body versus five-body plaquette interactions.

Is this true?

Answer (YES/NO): NO